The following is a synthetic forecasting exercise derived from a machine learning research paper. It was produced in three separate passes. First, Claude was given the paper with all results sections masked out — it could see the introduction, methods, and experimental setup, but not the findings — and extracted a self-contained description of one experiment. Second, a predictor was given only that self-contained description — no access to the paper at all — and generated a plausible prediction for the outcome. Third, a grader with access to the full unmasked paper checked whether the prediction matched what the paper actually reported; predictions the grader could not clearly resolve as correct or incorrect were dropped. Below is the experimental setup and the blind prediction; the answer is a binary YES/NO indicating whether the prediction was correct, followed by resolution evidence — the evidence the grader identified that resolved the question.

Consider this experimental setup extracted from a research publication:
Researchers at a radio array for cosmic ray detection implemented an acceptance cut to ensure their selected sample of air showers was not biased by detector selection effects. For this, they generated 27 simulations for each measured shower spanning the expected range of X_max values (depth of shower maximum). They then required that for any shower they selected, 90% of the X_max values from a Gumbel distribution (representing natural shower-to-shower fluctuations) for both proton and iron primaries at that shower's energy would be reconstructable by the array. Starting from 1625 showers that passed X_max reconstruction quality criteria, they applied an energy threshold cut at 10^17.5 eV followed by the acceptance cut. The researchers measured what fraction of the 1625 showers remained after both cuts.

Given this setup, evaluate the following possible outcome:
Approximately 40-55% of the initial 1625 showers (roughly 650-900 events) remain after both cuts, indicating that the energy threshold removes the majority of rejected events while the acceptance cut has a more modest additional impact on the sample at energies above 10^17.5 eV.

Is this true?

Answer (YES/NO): NO